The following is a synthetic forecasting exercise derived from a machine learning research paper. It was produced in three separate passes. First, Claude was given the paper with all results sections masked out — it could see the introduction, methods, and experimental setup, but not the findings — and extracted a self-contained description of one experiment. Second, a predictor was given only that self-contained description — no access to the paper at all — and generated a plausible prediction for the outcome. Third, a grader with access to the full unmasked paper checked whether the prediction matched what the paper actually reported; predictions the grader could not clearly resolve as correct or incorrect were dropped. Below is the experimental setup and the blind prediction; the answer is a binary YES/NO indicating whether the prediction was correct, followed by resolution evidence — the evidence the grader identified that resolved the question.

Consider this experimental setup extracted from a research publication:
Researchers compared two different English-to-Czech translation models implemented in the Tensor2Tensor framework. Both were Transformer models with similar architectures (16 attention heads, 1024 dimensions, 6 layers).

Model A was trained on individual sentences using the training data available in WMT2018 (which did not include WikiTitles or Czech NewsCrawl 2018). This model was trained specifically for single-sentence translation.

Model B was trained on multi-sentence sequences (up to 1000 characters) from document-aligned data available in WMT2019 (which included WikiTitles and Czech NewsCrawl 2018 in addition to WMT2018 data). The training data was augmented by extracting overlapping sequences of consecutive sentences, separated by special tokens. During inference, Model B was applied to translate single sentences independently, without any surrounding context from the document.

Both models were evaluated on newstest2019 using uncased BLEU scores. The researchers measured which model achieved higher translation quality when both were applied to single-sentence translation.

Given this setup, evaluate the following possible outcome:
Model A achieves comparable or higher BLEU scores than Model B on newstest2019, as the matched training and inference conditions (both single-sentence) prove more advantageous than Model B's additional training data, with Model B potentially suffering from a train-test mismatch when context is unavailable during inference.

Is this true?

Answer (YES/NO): YES